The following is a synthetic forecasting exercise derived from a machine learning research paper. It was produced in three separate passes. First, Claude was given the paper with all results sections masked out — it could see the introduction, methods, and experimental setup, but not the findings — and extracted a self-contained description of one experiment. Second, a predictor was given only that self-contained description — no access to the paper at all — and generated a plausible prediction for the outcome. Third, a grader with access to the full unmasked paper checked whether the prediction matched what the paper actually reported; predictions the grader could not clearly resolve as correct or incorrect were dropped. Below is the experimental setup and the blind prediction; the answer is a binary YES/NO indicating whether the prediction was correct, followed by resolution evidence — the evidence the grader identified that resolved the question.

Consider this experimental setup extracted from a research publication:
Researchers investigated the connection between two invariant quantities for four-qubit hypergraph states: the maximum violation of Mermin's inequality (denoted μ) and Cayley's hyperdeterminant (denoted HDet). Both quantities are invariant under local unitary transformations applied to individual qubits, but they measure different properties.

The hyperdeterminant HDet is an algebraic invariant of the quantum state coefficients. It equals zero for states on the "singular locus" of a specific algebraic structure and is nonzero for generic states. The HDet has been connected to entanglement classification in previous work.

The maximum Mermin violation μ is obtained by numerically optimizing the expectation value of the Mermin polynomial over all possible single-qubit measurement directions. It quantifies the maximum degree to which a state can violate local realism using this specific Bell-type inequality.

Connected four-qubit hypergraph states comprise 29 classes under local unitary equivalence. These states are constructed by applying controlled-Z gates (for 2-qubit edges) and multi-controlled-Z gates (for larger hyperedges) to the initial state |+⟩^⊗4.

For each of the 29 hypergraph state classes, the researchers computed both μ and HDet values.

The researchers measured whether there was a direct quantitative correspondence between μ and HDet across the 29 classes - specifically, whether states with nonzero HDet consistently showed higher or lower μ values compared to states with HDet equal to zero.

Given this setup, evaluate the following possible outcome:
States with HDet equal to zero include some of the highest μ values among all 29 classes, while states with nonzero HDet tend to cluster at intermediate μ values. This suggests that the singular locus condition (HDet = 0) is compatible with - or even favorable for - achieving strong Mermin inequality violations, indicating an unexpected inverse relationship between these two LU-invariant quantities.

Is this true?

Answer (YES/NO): NO